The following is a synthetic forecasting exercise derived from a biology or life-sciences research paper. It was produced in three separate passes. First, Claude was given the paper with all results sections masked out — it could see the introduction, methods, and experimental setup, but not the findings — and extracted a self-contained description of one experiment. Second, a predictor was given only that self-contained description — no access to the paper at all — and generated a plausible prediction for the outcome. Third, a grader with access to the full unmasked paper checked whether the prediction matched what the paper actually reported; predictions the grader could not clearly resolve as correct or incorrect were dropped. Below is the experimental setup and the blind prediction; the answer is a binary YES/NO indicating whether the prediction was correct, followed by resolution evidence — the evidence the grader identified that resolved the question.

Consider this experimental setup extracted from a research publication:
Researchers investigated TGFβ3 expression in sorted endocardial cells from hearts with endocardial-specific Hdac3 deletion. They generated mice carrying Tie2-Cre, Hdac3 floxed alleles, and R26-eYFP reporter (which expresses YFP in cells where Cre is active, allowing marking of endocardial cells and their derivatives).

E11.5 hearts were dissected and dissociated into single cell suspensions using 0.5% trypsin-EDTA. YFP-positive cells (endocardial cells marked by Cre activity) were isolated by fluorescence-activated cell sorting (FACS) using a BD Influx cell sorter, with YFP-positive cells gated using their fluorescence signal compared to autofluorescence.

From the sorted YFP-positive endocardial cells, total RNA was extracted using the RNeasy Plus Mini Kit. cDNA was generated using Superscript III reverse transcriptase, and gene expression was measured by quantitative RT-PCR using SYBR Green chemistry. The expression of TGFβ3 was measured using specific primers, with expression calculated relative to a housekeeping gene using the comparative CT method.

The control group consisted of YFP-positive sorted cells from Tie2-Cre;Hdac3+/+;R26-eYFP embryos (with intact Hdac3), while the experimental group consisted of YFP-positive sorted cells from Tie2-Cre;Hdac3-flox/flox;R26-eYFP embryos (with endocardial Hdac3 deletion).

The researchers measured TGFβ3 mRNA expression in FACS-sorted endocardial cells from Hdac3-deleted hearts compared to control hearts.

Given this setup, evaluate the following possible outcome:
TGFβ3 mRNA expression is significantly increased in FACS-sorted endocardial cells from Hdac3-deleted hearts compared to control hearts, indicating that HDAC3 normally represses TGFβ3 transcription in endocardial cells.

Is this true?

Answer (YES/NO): NO